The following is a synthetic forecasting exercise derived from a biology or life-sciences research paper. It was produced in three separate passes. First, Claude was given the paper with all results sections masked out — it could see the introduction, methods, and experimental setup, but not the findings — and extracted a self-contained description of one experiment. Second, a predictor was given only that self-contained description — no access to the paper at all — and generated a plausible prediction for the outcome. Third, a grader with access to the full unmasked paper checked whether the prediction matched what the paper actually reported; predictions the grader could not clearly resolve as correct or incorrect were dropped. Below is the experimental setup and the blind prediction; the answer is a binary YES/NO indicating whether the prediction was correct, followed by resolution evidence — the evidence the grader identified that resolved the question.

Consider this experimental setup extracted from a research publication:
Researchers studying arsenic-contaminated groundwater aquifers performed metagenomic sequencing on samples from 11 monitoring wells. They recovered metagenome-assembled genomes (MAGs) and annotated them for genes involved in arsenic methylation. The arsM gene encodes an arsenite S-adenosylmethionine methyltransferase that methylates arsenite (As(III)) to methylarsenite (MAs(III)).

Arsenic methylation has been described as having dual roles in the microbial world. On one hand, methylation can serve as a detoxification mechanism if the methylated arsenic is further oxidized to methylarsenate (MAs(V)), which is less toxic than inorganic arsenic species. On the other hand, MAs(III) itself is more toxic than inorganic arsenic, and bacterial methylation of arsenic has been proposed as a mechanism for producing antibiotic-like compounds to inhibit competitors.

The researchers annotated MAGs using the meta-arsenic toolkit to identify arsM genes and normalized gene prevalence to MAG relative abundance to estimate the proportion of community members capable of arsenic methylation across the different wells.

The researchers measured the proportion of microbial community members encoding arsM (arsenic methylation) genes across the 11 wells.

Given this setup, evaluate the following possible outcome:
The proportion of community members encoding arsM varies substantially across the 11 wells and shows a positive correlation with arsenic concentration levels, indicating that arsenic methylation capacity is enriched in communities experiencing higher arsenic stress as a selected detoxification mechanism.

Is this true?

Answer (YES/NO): NO